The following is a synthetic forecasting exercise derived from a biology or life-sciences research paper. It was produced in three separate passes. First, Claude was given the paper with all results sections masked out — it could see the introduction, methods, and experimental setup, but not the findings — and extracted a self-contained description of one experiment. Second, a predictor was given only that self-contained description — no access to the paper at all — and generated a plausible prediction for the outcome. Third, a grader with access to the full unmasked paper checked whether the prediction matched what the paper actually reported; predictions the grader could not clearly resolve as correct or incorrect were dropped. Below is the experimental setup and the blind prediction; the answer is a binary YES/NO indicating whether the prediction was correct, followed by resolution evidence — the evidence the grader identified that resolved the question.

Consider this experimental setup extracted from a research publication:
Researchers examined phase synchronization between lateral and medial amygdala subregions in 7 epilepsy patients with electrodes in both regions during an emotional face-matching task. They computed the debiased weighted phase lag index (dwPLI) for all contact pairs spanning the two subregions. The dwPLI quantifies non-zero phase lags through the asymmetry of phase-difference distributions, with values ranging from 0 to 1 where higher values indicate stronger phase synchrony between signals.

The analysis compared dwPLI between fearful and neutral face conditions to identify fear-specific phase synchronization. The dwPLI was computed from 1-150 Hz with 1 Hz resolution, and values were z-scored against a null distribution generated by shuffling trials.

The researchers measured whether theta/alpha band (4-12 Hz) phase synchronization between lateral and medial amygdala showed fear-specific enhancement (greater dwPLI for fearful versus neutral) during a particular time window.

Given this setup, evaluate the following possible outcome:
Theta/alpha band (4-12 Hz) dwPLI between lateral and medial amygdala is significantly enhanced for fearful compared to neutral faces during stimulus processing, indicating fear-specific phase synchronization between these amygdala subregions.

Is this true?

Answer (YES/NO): YES